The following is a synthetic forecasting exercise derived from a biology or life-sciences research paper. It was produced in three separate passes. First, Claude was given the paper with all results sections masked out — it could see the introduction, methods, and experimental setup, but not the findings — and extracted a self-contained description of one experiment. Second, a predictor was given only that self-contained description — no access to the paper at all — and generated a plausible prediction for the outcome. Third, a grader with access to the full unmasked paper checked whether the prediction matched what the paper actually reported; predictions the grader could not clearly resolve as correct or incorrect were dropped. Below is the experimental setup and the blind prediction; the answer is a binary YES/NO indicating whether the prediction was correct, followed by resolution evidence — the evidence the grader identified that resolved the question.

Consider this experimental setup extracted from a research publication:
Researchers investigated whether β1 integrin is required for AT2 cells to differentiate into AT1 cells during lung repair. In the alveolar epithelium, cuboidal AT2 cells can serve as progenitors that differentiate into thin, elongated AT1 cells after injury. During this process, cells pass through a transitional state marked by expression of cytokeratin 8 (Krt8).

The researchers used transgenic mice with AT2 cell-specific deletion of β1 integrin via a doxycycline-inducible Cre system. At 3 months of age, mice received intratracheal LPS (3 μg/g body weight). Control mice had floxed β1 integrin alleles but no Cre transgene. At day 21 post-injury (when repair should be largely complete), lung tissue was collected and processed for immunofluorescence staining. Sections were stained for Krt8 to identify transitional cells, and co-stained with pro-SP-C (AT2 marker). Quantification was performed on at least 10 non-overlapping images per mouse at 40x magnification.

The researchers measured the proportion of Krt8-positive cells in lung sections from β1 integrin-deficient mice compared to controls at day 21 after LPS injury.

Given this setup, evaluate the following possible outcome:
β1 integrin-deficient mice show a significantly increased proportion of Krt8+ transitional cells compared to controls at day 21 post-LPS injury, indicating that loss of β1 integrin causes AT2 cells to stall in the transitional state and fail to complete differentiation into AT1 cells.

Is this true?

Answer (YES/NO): YES